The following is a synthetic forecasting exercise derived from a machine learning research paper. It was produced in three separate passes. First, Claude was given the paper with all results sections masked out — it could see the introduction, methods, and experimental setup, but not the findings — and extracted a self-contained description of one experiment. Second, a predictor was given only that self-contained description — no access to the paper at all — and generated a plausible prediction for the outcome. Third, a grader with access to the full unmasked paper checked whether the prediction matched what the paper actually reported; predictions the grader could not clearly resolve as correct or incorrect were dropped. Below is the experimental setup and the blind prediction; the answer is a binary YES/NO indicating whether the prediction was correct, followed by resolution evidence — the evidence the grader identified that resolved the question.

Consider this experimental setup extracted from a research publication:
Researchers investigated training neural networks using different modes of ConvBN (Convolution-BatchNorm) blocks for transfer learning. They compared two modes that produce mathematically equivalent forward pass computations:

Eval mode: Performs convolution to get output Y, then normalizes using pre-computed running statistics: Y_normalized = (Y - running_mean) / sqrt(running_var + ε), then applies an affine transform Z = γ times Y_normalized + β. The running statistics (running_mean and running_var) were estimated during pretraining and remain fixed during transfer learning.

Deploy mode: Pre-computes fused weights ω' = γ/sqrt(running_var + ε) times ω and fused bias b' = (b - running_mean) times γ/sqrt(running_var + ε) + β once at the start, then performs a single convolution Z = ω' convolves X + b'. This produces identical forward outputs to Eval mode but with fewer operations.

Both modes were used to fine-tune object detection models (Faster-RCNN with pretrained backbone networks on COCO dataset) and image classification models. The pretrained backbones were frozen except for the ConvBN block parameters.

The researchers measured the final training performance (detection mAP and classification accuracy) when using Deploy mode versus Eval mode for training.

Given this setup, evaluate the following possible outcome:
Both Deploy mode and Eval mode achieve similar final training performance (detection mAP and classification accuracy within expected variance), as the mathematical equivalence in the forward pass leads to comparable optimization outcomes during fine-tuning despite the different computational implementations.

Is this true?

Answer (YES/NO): NO